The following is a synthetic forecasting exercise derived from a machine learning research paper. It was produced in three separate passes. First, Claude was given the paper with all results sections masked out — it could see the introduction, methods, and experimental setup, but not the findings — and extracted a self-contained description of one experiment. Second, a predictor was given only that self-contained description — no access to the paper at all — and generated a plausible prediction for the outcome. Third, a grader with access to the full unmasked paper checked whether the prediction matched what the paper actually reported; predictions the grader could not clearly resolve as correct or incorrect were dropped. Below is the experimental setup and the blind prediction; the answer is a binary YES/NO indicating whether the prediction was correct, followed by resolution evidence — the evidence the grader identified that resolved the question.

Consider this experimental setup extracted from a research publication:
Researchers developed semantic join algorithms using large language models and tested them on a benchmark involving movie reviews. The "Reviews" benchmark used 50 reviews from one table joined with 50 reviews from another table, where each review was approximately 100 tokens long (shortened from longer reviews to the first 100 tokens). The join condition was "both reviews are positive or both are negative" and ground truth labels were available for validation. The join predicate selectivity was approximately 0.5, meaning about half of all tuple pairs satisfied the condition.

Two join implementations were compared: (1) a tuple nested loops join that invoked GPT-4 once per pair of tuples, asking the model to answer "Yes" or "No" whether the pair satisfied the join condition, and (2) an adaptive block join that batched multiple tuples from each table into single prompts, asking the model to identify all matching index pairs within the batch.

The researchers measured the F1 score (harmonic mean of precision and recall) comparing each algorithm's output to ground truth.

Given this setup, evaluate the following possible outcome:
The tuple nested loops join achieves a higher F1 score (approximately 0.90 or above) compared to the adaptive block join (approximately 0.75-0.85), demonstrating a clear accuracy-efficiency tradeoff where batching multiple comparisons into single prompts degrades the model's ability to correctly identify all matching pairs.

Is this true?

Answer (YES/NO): NO